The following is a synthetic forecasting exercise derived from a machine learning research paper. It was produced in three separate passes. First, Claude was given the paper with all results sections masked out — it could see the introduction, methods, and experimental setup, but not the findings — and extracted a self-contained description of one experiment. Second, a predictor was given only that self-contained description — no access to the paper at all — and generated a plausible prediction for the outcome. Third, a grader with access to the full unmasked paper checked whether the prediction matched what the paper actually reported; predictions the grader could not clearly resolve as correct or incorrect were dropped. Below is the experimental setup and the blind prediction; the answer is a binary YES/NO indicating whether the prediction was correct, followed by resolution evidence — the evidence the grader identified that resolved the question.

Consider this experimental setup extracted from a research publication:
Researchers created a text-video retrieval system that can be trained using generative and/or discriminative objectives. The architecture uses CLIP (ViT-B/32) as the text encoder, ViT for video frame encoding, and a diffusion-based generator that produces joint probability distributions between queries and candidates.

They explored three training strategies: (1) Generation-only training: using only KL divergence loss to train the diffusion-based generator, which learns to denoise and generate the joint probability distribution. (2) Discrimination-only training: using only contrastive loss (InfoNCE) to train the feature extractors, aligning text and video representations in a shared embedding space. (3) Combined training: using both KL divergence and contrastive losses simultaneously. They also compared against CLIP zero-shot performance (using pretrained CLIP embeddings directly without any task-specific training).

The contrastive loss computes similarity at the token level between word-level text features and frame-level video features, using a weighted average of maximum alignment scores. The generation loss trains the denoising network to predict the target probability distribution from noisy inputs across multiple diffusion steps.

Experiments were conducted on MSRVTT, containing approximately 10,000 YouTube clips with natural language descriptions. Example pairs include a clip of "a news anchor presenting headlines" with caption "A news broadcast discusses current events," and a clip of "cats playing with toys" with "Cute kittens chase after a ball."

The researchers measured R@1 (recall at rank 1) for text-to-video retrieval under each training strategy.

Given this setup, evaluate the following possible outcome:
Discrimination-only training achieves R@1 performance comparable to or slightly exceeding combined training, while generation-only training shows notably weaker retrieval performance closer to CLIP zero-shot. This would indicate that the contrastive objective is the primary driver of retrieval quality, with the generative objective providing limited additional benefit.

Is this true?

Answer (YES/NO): NO